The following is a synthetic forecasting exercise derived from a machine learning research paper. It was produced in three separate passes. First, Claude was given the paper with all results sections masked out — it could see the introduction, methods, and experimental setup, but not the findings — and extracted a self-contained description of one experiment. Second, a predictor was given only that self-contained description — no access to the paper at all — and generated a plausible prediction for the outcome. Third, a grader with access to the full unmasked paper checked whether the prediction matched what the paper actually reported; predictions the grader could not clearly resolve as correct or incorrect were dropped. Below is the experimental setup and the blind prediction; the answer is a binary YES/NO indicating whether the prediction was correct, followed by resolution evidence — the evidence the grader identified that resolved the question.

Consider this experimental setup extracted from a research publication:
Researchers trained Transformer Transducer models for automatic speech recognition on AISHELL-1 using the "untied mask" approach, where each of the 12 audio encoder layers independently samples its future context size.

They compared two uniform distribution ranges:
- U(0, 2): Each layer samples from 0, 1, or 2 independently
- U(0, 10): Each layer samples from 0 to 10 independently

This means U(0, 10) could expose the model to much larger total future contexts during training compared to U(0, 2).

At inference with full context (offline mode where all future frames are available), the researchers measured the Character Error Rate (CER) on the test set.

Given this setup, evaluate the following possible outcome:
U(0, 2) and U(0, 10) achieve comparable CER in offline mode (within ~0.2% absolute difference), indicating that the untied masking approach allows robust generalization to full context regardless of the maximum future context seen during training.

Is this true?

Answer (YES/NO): NO